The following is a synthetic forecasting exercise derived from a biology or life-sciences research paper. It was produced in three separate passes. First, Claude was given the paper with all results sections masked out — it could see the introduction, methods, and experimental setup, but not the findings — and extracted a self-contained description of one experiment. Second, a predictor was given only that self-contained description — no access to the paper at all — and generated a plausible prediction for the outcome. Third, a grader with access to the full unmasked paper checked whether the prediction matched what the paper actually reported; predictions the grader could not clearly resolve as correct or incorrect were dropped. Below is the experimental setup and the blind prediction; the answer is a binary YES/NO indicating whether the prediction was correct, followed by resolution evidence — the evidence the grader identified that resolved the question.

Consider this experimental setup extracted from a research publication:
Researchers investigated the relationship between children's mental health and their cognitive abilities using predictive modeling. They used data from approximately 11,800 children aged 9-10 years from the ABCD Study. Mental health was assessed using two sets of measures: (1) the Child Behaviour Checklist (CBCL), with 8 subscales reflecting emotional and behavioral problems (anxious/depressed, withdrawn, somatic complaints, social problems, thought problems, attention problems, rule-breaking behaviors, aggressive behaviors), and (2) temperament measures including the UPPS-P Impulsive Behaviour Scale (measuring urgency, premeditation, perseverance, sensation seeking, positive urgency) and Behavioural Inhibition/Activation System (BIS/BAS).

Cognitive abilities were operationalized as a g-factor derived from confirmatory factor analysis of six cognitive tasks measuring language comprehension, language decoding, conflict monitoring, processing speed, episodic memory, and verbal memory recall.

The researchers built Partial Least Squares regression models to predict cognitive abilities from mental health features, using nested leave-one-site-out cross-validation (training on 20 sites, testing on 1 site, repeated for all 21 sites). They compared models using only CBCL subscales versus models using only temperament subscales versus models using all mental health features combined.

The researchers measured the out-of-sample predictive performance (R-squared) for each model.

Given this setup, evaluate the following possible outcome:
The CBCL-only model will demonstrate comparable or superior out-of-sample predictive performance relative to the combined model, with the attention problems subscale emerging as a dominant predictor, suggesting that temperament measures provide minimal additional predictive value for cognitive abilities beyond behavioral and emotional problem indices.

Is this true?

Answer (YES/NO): NO